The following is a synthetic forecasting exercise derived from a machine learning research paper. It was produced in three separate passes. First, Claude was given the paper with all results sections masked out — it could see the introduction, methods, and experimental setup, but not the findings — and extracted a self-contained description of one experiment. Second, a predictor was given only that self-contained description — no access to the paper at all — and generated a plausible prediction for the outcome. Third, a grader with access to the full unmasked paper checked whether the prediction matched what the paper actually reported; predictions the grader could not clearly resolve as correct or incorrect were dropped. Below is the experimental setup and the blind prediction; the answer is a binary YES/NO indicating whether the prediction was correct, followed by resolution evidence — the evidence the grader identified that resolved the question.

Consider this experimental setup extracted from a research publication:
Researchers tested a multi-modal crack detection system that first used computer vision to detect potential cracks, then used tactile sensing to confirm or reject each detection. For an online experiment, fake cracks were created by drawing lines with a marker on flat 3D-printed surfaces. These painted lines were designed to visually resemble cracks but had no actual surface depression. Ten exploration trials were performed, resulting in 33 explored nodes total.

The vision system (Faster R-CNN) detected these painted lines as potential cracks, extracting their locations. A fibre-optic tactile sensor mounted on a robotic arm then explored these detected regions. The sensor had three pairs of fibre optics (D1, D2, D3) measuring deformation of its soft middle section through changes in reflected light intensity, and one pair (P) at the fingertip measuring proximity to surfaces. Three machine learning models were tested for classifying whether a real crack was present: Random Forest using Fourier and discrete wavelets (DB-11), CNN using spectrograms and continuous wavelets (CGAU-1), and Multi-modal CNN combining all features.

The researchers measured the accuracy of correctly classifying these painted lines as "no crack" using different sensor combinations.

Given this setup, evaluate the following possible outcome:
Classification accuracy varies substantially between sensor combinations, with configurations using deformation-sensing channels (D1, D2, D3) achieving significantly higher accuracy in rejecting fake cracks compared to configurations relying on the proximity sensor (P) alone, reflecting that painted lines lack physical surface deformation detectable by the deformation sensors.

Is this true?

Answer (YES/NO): NO